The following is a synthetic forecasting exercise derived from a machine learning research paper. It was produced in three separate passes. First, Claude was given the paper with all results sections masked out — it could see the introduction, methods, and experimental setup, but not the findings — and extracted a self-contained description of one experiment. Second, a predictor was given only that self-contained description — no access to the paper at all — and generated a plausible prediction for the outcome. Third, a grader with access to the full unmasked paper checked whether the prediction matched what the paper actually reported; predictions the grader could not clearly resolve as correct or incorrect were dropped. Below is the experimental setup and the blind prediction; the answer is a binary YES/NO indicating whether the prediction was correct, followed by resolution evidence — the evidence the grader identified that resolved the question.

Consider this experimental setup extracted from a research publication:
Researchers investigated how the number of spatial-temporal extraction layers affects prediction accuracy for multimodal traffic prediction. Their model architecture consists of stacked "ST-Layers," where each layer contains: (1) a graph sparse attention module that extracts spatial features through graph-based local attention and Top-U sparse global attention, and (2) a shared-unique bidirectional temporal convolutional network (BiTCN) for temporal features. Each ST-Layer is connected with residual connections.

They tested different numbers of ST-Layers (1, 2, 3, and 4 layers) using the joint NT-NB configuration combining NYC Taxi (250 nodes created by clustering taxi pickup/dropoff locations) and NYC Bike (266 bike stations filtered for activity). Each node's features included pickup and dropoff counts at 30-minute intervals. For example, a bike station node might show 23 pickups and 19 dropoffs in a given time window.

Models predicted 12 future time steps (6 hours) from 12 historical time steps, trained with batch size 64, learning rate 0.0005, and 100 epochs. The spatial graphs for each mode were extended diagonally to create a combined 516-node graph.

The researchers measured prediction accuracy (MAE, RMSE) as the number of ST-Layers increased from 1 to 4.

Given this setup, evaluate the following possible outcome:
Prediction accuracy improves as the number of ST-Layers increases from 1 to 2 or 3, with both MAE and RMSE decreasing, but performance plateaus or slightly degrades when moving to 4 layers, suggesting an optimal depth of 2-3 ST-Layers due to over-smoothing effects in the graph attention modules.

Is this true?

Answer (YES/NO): NO